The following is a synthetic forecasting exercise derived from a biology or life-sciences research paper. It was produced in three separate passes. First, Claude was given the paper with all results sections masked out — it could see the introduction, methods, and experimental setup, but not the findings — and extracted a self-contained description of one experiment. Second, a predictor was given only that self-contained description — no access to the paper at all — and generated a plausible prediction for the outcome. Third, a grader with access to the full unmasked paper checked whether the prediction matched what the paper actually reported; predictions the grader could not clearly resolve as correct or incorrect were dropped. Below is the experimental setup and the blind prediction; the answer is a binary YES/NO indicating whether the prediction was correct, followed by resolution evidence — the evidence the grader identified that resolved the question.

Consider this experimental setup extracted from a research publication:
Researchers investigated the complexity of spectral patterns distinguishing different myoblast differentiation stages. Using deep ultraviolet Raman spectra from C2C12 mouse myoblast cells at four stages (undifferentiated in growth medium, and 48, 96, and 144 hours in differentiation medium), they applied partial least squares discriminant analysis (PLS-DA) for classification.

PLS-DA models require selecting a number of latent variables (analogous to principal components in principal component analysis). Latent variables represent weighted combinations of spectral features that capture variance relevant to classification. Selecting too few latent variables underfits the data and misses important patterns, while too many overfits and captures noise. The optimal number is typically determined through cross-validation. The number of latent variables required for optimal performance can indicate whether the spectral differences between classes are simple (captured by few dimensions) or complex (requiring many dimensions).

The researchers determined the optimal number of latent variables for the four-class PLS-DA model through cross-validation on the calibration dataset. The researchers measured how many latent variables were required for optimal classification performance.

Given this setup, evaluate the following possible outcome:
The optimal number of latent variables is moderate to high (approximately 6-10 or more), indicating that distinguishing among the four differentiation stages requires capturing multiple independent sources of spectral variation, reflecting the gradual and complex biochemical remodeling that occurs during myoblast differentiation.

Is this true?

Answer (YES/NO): NO